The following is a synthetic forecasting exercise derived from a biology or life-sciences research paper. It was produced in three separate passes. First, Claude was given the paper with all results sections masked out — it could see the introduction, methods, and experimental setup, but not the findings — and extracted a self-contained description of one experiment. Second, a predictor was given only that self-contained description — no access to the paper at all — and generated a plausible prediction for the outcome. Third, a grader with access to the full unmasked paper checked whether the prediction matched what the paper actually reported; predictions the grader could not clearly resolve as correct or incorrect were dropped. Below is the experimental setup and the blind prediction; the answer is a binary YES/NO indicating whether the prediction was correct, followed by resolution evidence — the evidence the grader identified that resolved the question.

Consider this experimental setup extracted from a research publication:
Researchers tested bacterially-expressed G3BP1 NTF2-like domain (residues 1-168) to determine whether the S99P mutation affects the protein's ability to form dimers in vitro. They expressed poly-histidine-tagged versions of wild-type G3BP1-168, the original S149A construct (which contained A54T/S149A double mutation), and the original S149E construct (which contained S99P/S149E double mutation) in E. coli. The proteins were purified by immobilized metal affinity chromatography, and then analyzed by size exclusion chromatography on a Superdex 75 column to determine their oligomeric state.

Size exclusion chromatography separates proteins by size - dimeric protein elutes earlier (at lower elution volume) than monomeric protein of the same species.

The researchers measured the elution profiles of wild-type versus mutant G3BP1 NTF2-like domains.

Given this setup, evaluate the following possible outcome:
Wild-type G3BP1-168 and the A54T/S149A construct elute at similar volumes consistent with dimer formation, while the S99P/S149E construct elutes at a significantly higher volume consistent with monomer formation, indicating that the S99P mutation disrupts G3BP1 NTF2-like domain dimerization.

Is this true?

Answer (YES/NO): NO